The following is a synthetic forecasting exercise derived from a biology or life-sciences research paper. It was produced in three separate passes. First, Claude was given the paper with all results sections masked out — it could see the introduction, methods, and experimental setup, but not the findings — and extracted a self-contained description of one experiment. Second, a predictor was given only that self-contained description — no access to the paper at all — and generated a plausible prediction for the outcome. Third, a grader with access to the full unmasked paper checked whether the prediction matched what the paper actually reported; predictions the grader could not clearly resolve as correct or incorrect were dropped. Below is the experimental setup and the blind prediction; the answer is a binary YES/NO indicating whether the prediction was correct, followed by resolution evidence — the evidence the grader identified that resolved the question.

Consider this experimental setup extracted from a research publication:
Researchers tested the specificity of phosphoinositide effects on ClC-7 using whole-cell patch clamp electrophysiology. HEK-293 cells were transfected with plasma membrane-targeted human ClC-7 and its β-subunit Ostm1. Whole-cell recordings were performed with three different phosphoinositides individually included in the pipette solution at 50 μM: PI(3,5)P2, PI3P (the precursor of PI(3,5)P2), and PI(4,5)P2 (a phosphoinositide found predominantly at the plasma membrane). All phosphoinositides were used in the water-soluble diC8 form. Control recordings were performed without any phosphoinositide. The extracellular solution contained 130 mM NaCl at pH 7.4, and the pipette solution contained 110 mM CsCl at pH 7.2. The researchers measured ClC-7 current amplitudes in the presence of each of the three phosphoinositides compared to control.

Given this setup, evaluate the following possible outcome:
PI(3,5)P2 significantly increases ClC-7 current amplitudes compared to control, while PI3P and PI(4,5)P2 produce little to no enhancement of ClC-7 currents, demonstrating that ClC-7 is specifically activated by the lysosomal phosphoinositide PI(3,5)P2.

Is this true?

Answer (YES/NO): NO